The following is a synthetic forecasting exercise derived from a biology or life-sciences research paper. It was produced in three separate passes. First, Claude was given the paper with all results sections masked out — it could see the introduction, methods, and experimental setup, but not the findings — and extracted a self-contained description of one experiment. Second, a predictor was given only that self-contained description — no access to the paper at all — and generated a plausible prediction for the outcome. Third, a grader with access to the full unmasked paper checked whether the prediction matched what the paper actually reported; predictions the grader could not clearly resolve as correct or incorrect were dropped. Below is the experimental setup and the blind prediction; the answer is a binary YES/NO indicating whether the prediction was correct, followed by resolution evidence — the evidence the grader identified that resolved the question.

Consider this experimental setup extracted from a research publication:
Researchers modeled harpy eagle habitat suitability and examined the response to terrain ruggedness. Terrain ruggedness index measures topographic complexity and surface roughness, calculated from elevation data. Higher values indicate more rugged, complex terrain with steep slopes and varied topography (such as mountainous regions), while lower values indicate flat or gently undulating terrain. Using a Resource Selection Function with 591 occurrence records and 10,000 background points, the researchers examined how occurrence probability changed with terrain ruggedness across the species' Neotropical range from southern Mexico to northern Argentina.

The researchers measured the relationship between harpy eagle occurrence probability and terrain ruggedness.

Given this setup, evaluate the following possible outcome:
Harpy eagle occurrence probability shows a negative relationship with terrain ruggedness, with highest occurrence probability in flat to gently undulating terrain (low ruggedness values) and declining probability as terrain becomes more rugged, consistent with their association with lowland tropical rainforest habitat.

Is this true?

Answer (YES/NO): YES